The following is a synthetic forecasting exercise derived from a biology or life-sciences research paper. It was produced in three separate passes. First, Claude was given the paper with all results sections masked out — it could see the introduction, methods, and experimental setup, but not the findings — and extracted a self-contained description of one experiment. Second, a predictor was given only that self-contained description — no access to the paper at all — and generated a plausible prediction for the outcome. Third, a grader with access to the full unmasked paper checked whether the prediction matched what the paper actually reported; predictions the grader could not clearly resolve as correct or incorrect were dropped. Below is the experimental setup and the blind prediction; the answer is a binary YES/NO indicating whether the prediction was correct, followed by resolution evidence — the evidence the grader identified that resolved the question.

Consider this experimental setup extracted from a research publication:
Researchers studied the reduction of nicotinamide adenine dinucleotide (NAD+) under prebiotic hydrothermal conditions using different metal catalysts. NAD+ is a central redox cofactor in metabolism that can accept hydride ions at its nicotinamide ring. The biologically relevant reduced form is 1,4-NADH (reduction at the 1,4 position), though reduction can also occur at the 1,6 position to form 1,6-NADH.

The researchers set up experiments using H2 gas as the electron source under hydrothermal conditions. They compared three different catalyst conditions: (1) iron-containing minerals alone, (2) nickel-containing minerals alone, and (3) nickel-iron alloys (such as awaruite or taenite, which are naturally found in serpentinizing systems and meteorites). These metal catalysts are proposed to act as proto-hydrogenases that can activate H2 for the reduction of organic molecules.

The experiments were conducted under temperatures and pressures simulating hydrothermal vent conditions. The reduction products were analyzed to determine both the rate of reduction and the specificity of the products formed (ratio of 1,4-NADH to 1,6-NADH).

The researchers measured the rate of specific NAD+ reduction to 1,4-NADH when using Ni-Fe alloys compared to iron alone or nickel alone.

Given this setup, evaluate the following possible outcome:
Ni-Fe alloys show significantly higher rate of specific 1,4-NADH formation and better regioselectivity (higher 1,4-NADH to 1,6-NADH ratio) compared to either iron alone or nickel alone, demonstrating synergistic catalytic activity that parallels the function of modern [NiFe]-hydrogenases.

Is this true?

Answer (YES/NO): NO